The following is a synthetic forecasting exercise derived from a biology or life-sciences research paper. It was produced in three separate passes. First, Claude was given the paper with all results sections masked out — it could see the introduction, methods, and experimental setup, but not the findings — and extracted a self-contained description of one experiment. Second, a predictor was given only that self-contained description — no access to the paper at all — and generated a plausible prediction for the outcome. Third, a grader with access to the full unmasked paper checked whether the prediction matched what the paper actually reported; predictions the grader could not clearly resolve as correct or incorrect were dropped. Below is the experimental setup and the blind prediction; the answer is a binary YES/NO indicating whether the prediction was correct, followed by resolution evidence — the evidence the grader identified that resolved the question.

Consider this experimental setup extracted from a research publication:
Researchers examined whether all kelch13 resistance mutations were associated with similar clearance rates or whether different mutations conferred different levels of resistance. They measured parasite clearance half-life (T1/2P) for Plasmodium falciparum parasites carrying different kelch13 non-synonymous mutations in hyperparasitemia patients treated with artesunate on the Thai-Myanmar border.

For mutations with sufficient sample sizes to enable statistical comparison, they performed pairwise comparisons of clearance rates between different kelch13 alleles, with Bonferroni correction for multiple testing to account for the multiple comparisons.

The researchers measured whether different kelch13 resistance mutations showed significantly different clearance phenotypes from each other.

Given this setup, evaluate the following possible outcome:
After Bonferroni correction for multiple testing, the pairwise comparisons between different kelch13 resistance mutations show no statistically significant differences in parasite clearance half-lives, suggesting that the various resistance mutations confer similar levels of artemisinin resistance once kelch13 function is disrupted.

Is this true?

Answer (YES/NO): NO